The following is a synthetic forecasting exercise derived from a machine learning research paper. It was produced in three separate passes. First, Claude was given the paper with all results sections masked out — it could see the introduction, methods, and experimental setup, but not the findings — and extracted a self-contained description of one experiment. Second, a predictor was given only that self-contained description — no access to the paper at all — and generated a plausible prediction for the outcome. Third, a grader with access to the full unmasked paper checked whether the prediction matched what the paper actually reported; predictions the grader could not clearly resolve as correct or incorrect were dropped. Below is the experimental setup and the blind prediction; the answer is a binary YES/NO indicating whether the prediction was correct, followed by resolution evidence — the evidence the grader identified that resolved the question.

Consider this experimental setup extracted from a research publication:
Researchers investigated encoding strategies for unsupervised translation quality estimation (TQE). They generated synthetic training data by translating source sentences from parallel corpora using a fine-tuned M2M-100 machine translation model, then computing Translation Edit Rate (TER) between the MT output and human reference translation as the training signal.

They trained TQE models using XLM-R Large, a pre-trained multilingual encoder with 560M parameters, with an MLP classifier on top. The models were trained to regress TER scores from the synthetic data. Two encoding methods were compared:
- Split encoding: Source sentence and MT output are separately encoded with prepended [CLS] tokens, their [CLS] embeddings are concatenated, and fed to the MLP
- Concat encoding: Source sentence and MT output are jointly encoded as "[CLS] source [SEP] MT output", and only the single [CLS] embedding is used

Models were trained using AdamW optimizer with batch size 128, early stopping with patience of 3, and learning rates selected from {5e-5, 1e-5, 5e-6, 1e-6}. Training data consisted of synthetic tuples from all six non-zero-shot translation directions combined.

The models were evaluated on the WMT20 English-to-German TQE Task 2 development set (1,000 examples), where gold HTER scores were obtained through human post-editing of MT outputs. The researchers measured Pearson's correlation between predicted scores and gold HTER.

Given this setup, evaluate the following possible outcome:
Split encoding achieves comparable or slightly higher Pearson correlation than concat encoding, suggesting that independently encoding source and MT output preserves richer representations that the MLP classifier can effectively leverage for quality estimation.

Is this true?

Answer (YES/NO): NO